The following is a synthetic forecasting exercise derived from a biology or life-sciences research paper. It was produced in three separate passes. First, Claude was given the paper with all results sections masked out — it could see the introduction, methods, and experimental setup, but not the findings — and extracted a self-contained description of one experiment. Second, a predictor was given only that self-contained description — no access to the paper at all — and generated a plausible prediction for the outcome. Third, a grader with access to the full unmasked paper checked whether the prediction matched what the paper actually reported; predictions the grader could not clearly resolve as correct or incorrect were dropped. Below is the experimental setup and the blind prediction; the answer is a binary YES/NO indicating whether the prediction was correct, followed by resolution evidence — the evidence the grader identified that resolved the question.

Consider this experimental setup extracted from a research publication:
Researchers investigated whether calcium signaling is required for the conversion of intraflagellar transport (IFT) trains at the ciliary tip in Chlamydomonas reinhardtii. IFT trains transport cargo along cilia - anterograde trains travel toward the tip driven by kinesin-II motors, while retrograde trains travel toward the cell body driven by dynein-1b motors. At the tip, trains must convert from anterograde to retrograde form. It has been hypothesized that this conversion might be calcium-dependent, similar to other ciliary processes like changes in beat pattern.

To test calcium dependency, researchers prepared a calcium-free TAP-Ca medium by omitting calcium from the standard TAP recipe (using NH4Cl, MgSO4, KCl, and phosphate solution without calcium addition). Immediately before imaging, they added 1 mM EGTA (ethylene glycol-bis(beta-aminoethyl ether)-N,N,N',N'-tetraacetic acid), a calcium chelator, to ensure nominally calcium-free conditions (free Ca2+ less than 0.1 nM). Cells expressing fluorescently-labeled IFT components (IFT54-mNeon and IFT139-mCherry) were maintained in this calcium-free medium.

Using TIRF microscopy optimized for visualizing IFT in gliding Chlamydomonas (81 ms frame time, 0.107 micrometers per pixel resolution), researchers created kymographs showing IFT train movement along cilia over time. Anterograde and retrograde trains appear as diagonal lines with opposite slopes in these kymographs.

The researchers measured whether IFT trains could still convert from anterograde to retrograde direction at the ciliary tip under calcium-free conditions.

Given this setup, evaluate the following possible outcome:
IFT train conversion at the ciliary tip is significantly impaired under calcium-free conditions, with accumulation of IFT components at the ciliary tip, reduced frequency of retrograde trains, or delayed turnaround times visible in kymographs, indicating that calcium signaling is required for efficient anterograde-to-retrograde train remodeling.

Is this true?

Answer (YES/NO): NO